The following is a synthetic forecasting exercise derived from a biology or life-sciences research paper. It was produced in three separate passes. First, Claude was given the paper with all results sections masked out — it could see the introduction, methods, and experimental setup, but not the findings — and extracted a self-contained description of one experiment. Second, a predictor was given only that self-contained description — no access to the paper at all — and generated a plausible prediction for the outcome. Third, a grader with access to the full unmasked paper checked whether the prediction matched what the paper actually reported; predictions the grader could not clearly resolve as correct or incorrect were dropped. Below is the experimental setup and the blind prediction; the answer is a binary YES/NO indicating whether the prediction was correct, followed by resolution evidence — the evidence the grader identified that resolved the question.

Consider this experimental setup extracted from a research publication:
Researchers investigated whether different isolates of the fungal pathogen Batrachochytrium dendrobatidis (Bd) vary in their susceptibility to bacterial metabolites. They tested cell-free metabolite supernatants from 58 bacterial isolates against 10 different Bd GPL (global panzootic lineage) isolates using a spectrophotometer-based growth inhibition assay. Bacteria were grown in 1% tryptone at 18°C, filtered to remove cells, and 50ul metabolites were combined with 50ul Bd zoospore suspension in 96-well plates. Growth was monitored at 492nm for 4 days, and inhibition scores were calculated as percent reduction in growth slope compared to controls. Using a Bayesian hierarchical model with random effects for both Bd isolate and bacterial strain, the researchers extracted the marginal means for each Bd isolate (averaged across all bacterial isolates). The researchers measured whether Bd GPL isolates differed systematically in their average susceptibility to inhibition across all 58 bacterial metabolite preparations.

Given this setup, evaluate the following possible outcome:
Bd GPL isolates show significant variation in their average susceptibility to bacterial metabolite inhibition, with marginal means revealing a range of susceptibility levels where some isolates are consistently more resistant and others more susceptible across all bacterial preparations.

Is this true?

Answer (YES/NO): YES